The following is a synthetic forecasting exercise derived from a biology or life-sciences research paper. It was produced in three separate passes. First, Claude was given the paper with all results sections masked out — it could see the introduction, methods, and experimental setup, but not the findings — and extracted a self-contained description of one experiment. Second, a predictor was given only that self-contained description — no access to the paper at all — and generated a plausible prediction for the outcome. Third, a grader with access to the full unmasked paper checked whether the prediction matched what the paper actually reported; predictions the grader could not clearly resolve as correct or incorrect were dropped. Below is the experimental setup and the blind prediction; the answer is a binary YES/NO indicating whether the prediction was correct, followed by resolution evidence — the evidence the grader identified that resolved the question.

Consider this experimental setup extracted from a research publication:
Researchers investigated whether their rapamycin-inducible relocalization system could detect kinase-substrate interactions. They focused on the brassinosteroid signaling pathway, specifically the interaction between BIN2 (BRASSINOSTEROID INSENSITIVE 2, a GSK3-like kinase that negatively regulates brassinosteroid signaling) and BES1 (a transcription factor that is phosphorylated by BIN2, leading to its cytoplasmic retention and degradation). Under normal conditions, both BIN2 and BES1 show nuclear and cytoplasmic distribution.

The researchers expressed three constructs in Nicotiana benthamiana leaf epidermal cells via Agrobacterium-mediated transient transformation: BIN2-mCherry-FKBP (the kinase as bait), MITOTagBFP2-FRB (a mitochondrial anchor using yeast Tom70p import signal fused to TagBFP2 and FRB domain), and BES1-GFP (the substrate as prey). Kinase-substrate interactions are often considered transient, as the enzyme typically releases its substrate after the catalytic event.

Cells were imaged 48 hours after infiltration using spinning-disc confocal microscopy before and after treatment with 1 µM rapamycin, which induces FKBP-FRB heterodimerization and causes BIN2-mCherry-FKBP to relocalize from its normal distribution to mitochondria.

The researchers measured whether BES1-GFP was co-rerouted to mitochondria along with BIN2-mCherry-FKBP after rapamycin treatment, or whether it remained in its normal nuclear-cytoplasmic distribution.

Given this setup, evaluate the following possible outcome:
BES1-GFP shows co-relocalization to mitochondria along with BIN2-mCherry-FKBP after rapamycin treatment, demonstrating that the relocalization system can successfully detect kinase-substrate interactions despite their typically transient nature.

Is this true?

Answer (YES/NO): YES